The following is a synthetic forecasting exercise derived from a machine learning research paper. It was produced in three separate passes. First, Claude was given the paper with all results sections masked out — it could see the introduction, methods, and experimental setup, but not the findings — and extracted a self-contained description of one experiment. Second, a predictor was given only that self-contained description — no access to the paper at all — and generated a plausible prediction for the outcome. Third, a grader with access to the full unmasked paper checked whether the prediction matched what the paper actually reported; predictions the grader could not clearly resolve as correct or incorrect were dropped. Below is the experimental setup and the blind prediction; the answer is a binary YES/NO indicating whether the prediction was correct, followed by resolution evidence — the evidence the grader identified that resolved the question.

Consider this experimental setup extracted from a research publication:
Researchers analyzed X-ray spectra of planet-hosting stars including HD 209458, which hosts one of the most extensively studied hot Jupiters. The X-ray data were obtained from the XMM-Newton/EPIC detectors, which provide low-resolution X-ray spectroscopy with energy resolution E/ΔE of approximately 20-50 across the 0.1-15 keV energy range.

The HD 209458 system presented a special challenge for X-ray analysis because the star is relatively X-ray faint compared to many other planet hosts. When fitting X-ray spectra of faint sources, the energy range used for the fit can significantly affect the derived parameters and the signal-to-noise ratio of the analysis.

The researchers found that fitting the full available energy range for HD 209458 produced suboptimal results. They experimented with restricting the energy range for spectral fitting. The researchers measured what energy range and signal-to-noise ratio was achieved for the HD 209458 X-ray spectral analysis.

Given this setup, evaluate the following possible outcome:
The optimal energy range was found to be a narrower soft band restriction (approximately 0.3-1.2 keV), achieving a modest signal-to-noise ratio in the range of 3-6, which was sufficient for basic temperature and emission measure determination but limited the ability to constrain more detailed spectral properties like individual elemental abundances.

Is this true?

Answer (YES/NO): NO